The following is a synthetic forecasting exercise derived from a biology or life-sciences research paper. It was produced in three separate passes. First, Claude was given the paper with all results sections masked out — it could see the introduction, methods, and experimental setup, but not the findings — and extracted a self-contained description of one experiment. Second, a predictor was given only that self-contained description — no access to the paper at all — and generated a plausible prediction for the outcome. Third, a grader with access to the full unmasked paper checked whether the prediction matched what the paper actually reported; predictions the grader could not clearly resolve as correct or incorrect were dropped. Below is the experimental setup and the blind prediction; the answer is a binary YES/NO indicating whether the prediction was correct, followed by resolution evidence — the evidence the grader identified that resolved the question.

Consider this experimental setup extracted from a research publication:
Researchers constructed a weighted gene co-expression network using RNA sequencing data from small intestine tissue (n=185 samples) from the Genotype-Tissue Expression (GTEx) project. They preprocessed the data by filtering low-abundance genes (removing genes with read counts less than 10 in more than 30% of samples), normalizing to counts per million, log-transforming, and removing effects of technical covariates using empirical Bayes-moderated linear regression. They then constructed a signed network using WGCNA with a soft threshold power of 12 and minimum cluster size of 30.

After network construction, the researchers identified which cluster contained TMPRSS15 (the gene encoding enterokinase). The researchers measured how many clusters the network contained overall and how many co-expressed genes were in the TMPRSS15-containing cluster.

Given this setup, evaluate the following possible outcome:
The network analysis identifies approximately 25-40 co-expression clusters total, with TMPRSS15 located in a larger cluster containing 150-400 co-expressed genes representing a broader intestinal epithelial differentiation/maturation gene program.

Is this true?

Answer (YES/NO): NO